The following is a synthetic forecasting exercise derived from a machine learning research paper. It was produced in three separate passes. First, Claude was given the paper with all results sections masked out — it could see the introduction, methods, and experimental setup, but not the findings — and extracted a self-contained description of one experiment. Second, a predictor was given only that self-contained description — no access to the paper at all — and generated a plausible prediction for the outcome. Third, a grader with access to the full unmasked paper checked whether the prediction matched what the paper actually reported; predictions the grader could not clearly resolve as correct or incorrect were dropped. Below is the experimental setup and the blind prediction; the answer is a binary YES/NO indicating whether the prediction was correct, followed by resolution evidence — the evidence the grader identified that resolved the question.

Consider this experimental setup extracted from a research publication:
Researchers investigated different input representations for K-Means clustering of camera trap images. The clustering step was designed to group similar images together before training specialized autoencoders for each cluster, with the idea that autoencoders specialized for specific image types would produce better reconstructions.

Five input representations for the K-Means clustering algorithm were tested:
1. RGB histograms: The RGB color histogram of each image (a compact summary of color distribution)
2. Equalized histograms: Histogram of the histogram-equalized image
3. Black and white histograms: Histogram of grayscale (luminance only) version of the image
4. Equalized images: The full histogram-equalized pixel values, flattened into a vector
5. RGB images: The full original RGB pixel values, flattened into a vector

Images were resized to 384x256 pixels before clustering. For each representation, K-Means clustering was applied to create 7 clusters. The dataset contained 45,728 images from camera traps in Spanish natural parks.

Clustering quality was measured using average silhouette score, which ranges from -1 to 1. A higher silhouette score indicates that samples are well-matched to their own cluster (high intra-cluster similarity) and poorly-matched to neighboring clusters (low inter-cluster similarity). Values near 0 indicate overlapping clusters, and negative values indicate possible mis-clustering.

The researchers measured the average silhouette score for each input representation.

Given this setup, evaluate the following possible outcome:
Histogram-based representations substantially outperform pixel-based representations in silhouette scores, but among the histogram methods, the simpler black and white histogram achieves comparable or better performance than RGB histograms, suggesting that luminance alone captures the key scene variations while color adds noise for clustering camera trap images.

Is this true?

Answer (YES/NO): NO